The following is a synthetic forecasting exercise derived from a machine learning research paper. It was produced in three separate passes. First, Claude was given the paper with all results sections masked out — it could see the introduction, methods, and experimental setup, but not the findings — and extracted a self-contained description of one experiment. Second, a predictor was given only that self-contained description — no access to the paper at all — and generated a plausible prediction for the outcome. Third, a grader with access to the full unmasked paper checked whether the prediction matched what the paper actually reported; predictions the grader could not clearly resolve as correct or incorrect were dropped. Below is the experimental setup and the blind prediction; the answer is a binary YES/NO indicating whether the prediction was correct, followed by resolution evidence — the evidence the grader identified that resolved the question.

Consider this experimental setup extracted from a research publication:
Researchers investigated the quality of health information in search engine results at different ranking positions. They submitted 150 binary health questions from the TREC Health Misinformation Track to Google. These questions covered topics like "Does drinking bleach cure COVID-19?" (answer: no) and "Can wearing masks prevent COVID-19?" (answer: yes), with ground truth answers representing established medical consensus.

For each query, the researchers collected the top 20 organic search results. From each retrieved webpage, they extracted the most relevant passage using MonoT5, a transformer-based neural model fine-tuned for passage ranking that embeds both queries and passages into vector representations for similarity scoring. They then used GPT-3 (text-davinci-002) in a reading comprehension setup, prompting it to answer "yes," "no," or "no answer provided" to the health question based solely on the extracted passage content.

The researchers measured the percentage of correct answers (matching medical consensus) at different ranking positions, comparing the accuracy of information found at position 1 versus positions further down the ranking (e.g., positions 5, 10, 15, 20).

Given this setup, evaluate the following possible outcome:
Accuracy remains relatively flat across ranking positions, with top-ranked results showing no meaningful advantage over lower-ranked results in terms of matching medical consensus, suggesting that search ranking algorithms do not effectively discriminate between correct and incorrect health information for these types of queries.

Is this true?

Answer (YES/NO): NO